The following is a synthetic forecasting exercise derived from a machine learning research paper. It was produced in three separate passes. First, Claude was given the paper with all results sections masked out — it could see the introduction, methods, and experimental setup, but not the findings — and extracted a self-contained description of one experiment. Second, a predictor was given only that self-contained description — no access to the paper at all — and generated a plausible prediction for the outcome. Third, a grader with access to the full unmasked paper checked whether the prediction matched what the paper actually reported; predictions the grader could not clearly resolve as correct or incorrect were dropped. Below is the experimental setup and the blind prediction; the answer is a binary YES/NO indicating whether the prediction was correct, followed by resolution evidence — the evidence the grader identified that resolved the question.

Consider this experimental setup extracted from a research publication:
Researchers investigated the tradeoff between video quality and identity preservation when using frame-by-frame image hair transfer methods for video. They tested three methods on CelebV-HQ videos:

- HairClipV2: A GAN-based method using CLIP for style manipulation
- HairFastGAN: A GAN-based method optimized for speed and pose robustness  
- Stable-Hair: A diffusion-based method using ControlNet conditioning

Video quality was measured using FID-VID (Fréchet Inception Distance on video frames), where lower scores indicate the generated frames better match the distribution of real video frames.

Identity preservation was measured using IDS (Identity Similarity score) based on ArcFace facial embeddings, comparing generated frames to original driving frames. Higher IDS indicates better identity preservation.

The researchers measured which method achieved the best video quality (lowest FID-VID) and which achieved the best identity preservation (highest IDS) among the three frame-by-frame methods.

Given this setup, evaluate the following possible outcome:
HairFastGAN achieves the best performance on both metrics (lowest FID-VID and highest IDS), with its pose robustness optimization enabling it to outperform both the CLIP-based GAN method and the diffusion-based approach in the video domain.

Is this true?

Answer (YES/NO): NO